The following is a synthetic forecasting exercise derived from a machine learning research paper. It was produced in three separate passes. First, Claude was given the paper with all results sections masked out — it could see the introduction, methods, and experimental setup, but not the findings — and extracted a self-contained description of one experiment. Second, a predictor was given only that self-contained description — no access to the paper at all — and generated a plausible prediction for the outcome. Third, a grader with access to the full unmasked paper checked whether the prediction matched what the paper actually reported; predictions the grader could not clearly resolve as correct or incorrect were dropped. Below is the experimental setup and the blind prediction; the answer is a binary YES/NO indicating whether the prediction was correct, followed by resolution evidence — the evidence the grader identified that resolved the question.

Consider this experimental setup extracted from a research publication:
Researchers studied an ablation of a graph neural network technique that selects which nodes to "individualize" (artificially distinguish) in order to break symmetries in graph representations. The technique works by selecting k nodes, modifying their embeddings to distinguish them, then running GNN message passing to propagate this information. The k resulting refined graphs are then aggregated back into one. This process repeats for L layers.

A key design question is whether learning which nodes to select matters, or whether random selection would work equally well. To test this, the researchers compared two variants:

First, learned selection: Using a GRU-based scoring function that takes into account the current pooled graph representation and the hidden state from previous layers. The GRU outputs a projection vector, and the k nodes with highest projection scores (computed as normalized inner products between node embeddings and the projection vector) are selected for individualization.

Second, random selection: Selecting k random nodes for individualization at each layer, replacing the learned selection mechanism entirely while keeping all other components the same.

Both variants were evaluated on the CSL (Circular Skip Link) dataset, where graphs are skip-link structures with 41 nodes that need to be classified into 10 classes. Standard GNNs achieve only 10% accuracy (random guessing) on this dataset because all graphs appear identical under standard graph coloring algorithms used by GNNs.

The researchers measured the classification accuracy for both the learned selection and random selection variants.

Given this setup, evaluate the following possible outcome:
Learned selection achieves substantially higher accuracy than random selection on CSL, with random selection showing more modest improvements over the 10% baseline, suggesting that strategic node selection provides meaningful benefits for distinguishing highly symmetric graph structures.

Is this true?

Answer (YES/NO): YES